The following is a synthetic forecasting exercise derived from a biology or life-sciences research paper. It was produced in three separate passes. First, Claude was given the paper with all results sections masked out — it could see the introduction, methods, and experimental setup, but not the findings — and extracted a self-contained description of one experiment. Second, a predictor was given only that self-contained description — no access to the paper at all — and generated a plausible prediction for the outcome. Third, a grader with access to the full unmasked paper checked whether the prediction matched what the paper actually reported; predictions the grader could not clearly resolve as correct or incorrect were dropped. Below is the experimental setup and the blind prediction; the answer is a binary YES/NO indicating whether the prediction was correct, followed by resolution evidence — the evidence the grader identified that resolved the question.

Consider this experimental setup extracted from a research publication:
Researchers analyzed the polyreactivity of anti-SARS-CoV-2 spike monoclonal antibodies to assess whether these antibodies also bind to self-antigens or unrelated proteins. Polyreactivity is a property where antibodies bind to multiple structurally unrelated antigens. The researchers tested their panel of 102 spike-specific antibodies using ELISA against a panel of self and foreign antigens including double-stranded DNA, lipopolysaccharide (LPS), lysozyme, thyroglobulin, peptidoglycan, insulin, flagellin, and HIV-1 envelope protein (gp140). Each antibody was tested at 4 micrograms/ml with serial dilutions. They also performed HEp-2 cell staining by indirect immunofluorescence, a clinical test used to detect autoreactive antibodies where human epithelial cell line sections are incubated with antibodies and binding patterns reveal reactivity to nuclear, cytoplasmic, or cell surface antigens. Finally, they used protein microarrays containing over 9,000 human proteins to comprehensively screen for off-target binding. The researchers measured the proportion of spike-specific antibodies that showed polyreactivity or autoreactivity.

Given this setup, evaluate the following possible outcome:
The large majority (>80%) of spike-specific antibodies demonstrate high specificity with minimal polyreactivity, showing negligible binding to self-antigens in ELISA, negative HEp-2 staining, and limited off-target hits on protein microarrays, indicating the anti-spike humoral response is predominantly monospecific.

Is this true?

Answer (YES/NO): NO